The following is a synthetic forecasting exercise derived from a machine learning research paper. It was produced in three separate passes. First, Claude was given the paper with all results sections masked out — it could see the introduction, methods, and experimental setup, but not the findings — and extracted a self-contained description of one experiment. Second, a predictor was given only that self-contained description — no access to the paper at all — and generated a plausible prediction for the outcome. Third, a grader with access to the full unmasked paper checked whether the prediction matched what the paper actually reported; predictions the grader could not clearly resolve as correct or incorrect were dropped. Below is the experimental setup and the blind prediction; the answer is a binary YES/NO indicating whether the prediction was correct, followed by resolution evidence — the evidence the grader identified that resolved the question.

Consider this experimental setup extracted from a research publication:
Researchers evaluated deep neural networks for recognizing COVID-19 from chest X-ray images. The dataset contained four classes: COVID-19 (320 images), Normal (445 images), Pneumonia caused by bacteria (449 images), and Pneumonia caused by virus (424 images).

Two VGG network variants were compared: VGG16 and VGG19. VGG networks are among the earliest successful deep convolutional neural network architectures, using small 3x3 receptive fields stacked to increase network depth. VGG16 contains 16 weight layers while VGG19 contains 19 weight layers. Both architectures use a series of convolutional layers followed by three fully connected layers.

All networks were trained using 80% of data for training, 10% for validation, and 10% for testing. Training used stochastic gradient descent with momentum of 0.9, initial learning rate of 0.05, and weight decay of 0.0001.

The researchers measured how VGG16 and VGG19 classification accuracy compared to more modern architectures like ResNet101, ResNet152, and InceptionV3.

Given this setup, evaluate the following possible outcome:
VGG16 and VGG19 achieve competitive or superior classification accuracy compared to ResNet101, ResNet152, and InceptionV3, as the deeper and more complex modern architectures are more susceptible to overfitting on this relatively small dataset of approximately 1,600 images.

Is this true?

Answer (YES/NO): NO